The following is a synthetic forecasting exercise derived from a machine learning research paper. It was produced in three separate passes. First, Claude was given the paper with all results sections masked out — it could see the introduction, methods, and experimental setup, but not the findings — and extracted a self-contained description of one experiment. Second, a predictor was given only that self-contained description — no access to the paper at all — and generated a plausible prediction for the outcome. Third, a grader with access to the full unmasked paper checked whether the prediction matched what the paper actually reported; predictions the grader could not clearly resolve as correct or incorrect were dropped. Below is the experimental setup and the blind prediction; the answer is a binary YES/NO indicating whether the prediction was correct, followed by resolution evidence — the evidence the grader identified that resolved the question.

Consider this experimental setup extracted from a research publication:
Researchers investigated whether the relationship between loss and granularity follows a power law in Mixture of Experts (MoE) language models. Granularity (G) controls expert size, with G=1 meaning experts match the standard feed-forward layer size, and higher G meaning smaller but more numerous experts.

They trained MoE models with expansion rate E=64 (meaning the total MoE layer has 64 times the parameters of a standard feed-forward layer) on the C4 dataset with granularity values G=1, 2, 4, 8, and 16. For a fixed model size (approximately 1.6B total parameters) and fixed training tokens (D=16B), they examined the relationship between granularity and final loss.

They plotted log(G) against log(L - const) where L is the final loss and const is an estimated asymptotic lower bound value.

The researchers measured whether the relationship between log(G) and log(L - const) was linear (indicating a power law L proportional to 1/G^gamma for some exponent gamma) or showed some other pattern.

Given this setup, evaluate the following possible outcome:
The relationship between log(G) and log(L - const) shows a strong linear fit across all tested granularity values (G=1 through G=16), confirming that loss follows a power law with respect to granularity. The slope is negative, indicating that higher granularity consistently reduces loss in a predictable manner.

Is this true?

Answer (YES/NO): YES